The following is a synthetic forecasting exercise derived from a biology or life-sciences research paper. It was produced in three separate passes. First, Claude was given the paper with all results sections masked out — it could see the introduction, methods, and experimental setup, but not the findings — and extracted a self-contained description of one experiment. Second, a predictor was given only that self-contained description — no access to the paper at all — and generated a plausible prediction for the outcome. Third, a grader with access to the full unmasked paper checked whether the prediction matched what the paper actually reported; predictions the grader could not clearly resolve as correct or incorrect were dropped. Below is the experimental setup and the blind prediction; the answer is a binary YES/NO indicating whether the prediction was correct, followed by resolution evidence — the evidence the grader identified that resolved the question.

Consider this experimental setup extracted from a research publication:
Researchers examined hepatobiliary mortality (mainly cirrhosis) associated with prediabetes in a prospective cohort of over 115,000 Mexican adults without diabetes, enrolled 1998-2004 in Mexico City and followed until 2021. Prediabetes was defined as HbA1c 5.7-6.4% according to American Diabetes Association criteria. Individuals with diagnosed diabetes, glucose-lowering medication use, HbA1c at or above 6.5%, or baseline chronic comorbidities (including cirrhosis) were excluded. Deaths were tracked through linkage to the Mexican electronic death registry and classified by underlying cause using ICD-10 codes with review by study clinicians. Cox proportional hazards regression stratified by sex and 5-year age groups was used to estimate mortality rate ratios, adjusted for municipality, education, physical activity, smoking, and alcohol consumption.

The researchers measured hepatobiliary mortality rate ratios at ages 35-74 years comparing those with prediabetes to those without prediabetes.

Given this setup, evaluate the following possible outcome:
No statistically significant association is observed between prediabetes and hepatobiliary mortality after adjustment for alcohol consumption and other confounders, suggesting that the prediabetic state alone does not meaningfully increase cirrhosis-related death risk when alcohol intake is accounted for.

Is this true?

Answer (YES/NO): YES